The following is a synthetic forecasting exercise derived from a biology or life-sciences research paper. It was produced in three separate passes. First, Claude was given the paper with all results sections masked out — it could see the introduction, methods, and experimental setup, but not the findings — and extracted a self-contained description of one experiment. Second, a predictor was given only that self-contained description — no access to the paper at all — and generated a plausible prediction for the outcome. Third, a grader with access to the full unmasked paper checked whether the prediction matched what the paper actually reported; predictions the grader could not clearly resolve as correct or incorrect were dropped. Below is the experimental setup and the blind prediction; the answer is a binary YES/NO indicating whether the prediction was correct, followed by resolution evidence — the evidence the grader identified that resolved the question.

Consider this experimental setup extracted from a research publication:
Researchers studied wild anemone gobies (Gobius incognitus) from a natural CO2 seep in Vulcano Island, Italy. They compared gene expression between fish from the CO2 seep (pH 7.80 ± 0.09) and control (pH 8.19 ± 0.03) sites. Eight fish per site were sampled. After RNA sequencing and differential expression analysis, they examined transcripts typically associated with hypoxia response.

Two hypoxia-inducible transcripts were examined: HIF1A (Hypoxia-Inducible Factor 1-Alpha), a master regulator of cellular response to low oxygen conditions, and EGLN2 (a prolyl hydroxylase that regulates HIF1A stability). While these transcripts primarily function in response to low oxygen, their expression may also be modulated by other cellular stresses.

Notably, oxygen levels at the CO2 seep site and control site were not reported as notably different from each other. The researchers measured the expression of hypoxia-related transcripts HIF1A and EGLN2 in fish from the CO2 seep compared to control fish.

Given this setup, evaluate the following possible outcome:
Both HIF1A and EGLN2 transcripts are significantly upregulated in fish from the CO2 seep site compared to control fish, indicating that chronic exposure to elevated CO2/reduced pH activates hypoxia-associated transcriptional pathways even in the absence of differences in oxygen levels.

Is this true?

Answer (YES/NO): YES